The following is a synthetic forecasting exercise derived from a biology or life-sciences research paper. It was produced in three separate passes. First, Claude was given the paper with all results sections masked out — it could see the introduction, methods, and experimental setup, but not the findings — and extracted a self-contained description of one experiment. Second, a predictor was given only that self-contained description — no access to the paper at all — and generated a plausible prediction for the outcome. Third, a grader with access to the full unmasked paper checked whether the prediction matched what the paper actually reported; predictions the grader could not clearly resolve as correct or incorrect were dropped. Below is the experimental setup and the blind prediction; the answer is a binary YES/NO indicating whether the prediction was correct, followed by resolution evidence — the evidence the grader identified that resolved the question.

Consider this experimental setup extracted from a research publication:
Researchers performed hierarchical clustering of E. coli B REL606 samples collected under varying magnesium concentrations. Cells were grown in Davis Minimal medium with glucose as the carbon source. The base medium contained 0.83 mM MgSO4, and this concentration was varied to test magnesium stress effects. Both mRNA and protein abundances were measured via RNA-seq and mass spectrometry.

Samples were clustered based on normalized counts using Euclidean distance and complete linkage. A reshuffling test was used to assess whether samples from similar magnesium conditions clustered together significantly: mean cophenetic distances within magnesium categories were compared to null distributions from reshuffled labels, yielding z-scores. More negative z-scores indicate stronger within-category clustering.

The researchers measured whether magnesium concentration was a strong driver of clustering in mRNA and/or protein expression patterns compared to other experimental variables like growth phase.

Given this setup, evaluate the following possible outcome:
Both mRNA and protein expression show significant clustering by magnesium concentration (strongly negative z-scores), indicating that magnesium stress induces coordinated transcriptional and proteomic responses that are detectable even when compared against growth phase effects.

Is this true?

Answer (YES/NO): NO